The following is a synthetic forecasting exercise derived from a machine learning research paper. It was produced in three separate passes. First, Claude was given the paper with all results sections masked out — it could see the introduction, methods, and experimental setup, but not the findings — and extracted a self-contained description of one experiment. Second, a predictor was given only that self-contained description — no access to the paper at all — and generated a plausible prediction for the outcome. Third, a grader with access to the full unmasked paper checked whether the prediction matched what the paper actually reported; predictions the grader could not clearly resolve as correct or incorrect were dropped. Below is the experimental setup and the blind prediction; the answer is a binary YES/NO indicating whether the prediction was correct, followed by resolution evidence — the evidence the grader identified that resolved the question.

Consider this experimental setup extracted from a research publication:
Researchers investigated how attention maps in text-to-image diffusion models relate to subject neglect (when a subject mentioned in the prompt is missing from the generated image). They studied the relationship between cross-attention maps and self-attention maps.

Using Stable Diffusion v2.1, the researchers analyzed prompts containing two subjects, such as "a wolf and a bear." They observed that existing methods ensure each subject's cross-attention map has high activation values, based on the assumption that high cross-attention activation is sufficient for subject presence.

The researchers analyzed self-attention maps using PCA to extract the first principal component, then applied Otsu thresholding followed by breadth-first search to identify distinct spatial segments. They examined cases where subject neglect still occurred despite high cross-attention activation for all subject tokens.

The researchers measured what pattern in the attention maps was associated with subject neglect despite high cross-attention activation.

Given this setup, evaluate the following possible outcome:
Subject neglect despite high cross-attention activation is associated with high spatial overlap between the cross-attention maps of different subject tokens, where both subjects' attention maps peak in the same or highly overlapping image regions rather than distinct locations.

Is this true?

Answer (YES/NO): NO